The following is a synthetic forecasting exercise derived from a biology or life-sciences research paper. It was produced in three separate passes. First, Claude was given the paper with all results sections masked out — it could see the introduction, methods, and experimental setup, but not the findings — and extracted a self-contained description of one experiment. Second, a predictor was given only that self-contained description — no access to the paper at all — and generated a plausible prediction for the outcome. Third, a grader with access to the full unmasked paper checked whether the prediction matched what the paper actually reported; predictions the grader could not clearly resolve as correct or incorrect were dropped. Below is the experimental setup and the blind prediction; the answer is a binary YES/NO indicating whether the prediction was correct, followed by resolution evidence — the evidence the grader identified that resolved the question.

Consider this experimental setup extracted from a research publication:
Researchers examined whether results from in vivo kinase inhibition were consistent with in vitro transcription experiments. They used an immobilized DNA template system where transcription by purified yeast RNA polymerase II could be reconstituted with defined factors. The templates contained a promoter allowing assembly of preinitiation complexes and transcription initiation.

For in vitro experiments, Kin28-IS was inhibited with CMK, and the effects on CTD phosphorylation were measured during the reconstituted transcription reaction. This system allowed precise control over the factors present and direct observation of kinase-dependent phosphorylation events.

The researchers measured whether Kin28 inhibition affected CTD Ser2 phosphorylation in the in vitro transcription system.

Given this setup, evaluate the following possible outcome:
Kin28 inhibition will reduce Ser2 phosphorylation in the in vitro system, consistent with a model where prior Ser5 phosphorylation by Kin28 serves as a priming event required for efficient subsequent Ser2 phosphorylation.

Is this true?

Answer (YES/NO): YES